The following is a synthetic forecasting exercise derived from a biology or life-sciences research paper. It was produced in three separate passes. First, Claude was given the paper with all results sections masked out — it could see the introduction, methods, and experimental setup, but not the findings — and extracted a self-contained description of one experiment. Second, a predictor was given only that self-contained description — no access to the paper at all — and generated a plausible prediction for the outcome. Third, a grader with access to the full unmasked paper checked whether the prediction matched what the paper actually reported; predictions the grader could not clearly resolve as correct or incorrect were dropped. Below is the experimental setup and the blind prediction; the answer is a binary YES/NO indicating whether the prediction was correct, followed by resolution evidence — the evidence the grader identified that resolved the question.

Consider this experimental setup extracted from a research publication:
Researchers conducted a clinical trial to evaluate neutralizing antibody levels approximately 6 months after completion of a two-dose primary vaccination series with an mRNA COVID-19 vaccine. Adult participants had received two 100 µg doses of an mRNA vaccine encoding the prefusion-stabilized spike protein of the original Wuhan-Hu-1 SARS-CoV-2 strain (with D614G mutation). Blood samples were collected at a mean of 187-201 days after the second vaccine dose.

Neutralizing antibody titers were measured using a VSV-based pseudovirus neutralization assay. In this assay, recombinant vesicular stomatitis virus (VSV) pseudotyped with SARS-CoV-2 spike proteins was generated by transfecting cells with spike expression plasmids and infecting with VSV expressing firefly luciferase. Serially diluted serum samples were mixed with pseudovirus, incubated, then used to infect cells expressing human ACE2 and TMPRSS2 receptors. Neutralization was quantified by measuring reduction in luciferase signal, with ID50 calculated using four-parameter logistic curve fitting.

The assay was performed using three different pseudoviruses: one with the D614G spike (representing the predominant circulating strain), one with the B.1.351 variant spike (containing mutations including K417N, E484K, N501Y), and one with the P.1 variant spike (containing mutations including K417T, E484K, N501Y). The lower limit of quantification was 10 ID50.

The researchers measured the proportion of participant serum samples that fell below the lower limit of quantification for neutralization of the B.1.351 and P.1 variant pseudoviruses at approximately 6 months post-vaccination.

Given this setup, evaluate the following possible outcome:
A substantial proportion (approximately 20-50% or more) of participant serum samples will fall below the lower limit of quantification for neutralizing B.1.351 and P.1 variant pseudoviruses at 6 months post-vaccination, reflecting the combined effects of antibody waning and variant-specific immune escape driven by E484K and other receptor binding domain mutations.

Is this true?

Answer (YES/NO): YES